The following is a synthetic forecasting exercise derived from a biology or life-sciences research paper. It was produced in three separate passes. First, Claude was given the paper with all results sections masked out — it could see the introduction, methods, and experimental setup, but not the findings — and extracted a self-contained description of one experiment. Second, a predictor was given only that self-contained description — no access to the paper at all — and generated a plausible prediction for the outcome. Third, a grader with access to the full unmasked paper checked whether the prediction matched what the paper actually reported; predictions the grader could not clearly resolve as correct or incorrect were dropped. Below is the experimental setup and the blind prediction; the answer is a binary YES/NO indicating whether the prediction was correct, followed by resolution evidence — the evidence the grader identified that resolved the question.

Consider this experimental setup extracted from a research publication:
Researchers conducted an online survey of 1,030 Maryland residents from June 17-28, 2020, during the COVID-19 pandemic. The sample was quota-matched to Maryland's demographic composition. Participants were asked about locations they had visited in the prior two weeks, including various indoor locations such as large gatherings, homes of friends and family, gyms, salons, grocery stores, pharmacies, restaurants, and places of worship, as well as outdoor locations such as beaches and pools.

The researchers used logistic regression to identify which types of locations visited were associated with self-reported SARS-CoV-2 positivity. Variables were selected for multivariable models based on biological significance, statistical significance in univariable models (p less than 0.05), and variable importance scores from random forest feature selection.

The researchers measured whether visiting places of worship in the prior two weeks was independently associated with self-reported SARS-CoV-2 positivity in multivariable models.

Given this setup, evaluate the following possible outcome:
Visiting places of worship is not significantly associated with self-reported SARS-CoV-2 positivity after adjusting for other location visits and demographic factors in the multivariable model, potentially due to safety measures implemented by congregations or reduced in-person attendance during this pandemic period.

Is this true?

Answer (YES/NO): NO